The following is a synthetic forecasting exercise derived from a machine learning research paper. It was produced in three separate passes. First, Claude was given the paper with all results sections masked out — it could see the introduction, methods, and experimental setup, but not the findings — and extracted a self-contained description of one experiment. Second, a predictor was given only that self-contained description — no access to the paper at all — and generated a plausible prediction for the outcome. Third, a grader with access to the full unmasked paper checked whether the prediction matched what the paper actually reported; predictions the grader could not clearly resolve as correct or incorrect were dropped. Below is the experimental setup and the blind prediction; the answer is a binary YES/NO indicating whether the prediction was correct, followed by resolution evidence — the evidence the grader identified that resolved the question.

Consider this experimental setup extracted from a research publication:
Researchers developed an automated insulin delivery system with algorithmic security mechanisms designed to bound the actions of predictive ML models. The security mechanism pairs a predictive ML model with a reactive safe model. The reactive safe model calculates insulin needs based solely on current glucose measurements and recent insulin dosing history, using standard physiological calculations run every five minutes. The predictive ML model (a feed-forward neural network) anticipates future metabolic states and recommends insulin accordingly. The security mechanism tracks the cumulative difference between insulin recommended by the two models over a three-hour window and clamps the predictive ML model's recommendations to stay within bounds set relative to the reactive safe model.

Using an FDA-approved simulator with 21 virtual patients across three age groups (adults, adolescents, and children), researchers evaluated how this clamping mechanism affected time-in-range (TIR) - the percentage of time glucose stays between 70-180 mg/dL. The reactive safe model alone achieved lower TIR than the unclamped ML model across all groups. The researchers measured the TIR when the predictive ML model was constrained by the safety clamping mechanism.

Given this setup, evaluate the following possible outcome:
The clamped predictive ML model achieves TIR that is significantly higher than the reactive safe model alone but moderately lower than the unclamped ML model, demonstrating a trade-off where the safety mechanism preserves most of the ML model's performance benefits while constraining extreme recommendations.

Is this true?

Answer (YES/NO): NO